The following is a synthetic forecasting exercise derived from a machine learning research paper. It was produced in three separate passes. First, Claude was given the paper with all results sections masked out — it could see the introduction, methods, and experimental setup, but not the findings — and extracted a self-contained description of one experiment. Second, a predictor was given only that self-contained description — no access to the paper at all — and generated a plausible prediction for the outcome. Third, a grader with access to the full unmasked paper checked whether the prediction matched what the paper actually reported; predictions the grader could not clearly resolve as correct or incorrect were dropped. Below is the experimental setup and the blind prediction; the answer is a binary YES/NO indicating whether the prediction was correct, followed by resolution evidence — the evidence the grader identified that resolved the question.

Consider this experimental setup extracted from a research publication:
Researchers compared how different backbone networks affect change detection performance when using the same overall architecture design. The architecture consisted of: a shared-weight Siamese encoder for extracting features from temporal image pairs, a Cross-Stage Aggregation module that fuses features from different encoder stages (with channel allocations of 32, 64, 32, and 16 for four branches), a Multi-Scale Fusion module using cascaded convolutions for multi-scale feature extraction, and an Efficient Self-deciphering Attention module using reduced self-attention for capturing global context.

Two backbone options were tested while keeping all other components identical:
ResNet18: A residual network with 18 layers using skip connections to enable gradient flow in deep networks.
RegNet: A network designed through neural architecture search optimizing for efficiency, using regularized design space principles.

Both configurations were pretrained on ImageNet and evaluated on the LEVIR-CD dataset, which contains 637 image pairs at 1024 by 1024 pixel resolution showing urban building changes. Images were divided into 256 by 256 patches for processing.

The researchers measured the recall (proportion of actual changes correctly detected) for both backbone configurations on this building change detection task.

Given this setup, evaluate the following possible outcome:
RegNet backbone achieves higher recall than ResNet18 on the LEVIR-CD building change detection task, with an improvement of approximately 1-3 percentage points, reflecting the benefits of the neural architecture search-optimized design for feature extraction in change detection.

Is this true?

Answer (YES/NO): YES